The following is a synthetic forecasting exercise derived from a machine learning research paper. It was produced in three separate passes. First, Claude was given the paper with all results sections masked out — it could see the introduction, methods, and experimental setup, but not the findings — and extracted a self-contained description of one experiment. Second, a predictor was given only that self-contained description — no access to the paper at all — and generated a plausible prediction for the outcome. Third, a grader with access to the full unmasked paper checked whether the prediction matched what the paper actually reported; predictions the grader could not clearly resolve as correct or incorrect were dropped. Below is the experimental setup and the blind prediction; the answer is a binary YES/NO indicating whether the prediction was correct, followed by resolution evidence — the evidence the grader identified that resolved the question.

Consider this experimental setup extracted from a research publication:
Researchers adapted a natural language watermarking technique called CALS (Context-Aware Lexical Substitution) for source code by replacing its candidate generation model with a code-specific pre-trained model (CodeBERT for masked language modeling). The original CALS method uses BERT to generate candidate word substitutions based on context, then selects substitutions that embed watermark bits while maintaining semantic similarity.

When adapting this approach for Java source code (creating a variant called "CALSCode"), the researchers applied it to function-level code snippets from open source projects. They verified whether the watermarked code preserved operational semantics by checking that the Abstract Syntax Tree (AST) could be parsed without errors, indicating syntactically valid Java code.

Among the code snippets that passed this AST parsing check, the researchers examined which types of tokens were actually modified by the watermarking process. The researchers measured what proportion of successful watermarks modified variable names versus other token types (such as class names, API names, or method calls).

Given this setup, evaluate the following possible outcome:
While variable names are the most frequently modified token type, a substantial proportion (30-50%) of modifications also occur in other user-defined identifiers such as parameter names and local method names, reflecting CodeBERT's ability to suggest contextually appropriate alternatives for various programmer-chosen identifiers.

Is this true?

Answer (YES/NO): NO